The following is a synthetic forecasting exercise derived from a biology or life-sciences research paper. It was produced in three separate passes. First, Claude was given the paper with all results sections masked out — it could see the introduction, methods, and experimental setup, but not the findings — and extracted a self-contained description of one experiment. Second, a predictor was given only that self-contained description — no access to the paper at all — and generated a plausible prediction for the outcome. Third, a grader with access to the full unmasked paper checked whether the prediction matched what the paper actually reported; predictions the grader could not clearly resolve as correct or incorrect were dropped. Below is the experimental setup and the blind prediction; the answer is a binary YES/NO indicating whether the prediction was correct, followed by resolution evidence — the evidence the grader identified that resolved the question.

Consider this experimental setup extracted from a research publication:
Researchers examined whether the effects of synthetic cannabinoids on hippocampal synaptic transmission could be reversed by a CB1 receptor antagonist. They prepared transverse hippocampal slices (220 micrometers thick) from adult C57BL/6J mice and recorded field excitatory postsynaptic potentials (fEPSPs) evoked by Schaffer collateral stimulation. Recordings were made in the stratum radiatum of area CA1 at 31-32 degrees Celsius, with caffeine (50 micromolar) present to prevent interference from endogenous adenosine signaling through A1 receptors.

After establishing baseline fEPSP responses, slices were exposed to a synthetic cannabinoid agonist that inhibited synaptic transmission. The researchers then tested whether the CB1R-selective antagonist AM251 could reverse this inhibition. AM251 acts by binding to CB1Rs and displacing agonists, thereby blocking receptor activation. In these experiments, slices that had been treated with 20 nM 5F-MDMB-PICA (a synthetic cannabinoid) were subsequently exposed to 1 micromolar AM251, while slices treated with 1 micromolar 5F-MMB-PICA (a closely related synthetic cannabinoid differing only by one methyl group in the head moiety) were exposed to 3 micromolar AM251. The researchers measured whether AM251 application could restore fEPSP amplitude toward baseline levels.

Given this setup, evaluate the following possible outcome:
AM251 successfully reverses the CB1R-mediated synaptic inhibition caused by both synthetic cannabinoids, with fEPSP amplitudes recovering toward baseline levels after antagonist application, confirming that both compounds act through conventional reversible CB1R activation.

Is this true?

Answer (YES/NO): YES